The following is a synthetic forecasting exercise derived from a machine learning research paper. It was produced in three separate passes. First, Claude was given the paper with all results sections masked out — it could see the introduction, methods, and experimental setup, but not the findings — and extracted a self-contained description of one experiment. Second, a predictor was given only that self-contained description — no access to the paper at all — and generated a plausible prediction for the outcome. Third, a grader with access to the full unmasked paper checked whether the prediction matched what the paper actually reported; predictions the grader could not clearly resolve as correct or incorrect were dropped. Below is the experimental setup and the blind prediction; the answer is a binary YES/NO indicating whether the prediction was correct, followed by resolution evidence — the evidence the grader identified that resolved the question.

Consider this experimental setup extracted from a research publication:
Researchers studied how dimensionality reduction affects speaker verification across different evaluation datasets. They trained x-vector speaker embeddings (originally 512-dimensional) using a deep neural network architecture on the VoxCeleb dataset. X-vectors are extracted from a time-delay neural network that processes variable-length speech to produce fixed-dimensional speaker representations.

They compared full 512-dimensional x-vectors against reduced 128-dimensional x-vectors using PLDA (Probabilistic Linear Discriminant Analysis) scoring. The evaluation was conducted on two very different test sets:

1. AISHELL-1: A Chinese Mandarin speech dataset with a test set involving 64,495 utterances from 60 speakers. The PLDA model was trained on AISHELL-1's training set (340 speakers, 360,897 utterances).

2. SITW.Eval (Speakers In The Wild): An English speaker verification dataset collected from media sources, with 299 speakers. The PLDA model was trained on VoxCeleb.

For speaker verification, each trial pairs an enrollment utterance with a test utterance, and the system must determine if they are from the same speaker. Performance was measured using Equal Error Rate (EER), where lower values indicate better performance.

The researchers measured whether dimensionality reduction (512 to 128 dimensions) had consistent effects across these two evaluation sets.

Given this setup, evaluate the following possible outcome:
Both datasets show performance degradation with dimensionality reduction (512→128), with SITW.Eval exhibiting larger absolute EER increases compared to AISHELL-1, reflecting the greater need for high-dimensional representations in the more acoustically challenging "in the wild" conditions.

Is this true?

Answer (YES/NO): NO